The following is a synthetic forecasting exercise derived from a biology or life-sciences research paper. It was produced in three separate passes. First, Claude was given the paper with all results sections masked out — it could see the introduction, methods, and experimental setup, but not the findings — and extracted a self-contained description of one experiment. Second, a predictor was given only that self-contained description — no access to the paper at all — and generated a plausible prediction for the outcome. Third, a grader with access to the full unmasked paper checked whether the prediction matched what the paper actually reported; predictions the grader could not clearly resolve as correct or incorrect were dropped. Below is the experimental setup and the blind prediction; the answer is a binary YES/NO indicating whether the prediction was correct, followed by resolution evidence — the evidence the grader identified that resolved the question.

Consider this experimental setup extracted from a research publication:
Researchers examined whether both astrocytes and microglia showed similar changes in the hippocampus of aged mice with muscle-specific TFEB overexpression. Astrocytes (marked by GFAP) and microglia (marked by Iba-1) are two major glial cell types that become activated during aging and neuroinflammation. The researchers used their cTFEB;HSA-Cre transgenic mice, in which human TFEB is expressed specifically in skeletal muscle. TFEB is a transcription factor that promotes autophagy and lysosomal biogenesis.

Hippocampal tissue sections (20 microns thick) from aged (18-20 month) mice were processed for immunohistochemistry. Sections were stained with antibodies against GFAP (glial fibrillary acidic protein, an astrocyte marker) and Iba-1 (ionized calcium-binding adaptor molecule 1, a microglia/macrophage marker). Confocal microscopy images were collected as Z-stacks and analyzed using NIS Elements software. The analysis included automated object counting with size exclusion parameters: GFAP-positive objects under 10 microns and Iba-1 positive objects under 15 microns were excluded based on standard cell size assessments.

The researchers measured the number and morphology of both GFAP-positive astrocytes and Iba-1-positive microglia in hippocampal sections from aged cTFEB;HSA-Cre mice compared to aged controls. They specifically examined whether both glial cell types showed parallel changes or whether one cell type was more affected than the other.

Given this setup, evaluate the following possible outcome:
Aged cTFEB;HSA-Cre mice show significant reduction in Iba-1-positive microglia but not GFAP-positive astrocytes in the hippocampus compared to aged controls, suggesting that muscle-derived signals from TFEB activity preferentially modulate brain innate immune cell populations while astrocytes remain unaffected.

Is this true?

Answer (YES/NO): NO